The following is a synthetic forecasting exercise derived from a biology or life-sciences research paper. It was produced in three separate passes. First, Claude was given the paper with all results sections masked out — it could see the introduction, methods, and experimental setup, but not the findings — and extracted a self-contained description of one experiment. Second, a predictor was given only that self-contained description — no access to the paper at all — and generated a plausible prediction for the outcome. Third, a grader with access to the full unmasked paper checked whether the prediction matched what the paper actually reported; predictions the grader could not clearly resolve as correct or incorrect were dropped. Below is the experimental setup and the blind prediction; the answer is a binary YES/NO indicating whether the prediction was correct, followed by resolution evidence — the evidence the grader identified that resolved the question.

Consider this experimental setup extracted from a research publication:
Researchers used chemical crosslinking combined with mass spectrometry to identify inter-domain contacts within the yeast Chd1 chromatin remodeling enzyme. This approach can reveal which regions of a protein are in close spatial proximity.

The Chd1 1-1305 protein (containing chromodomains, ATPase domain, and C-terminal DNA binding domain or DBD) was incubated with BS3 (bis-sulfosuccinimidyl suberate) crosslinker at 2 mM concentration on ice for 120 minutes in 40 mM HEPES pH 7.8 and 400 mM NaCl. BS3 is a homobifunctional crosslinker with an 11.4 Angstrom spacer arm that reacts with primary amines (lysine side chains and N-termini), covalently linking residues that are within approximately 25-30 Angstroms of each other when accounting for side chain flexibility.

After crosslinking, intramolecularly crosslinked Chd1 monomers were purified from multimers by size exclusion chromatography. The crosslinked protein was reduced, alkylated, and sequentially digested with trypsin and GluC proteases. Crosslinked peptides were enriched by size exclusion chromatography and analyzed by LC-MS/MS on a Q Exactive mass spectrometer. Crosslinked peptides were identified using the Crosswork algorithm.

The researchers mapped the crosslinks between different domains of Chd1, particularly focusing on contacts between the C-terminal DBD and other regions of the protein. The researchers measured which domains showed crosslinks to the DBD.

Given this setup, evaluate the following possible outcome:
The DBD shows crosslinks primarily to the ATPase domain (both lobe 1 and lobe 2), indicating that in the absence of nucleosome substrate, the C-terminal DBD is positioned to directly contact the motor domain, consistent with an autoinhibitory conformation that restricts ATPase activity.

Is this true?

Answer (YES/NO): NO